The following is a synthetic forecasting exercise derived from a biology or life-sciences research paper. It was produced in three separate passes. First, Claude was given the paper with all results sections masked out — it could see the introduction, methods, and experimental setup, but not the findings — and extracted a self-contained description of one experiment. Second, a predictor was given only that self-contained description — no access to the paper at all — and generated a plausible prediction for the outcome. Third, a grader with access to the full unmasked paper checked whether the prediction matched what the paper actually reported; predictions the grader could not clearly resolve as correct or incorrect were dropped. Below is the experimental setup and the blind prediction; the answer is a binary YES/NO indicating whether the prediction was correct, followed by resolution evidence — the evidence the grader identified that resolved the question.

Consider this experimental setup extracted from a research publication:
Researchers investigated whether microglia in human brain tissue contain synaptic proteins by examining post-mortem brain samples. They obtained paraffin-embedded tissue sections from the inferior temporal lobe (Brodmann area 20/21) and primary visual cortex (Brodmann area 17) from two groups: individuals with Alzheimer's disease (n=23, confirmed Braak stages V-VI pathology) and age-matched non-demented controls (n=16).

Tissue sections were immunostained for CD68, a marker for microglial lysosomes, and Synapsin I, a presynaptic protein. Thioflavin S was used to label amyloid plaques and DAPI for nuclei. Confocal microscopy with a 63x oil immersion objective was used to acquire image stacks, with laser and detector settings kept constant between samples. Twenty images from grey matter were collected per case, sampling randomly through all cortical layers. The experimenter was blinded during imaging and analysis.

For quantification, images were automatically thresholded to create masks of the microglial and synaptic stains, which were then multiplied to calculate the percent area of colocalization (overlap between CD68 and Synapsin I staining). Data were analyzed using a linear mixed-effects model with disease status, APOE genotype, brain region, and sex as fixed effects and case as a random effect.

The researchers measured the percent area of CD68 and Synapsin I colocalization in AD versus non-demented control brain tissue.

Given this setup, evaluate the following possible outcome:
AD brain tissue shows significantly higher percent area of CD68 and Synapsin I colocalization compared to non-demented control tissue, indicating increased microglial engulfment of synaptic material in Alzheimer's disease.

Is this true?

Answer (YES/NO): YES